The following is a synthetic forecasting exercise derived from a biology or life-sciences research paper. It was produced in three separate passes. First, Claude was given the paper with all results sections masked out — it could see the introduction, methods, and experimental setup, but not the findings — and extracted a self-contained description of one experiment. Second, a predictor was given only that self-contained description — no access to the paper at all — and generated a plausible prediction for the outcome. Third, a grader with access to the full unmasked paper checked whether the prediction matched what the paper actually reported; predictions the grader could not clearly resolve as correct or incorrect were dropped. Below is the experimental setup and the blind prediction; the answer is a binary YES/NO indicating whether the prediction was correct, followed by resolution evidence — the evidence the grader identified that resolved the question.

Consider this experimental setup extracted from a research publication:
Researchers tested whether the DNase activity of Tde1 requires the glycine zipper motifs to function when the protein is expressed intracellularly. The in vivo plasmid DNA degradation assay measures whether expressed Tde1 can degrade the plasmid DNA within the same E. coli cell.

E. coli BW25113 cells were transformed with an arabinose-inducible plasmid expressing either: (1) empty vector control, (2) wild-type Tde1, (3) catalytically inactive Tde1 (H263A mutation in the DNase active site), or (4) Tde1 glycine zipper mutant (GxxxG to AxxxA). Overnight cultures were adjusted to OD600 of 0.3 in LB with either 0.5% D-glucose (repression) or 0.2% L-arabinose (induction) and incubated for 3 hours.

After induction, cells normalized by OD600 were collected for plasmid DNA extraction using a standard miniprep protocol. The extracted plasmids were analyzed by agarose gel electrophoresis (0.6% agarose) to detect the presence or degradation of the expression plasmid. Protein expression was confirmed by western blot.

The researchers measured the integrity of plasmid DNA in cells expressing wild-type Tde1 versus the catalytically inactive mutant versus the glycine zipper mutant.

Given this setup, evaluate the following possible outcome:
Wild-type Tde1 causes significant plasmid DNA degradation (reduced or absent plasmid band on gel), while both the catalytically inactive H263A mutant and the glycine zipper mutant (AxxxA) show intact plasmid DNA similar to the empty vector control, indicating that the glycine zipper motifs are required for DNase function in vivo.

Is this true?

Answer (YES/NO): NO